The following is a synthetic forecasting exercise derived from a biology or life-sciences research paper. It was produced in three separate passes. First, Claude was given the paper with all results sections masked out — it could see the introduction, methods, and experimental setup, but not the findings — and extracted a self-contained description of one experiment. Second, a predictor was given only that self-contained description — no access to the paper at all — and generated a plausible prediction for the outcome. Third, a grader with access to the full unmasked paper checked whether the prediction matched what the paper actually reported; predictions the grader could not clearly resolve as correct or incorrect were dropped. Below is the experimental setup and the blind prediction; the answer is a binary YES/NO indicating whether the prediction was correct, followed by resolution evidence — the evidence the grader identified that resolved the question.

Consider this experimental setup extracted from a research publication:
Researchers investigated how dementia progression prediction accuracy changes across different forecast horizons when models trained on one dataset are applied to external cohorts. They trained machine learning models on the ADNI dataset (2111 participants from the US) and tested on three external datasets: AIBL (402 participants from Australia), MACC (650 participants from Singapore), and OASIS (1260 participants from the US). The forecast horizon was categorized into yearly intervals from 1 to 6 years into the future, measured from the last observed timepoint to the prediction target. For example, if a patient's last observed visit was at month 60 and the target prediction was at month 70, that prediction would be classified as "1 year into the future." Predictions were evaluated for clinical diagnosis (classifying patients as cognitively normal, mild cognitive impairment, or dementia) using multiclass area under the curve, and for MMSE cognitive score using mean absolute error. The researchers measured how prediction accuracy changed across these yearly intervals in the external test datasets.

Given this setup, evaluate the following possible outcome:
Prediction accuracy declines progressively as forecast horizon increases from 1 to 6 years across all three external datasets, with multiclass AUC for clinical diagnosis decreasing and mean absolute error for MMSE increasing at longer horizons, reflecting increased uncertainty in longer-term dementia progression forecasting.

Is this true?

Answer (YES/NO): YES